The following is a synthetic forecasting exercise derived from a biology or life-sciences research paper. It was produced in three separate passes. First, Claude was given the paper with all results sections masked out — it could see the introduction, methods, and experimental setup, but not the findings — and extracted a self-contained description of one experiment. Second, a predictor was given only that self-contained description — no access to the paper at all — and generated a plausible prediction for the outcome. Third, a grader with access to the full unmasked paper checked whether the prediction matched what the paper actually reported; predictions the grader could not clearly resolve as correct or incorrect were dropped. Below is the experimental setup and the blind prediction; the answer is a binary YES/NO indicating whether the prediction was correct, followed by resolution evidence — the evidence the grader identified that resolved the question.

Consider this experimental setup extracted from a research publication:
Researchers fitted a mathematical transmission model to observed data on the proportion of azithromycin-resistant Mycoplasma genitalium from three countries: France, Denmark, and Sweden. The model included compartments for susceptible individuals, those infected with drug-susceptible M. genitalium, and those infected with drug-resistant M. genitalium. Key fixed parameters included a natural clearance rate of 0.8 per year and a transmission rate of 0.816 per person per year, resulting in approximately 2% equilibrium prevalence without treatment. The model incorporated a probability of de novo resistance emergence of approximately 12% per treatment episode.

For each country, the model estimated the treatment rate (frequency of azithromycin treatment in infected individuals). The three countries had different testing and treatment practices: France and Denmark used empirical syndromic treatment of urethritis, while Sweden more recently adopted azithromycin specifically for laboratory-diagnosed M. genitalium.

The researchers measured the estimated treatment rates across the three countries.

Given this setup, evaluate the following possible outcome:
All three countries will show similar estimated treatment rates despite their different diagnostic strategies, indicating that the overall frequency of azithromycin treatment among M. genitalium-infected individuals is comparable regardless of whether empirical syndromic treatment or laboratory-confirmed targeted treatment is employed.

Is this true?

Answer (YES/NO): NO